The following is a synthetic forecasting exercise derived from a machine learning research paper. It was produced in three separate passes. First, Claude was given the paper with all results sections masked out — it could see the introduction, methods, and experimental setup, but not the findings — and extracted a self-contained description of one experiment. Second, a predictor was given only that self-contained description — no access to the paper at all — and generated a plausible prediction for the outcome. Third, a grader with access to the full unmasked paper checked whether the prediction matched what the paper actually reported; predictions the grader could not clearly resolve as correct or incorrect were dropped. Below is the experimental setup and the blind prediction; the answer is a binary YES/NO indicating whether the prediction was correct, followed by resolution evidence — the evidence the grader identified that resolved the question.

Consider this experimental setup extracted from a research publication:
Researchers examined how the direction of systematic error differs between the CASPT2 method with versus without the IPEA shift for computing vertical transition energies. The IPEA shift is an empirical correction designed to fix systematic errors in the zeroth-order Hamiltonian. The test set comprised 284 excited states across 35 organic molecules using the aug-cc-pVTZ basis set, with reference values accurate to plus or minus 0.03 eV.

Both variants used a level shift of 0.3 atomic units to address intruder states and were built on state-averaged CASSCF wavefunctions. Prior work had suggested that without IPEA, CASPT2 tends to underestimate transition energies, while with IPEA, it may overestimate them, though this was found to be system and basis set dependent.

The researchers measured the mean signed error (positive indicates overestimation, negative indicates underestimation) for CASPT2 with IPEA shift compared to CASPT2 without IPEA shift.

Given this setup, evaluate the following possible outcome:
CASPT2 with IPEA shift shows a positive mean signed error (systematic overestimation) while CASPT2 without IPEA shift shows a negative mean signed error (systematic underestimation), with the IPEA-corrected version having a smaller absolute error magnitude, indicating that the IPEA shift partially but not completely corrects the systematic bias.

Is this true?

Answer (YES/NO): YES